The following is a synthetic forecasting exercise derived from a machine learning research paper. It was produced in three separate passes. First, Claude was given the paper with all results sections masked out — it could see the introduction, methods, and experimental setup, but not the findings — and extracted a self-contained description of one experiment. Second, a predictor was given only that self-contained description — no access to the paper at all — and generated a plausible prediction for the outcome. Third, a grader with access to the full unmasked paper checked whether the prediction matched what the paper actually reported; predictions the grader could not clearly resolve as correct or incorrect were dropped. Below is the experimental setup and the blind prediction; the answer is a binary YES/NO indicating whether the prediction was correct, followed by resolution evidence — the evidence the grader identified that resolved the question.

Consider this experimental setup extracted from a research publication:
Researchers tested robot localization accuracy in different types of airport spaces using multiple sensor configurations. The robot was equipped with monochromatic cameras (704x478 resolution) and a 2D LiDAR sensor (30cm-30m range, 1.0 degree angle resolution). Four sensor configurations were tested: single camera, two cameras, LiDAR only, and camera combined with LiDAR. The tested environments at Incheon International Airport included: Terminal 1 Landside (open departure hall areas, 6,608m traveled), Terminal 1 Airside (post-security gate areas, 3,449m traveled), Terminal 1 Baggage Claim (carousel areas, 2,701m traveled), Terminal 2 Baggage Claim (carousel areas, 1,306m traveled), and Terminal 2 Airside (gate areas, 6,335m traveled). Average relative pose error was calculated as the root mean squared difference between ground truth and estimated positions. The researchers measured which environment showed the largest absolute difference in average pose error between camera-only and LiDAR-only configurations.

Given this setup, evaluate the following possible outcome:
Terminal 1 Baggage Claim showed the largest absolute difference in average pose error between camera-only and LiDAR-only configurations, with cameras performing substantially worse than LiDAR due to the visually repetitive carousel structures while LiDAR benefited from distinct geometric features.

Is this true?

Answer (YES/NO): NO